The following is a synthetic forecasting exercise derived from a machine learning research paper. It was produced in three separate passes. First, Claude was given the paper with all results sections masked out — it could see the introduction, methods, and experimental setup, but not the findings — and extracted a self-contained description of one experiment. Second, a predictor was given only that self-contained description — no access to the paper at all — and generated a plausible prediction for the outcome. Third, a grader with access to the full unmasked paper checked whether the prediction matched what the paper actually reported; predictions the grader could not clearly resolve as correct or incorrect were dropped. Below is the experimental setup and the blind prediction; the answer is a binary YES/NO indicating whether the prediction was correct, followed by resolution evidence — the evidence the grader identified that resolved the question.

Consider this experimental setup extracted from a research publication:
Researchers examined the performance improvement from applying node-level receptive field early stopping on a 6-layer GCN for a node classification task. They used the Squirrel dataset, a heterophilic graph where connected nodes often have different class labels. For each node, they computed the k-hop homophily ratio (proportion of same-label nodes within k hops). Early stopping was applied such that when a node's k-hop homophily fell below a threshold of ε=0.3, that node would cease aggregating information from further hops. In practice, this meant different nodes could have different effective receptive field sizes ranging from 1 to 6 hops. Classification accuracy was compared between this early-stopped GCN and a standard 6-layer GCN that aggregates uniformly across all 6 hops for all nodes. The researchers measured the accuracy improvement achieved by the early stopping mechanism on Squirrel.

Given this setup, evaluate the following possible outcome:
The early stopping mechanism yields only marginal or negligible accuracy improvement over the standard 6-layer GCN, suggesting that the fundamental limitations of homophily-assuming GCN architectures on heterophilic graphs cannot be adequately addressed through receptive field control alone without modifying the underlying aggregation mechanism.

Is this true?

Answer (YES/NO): NO